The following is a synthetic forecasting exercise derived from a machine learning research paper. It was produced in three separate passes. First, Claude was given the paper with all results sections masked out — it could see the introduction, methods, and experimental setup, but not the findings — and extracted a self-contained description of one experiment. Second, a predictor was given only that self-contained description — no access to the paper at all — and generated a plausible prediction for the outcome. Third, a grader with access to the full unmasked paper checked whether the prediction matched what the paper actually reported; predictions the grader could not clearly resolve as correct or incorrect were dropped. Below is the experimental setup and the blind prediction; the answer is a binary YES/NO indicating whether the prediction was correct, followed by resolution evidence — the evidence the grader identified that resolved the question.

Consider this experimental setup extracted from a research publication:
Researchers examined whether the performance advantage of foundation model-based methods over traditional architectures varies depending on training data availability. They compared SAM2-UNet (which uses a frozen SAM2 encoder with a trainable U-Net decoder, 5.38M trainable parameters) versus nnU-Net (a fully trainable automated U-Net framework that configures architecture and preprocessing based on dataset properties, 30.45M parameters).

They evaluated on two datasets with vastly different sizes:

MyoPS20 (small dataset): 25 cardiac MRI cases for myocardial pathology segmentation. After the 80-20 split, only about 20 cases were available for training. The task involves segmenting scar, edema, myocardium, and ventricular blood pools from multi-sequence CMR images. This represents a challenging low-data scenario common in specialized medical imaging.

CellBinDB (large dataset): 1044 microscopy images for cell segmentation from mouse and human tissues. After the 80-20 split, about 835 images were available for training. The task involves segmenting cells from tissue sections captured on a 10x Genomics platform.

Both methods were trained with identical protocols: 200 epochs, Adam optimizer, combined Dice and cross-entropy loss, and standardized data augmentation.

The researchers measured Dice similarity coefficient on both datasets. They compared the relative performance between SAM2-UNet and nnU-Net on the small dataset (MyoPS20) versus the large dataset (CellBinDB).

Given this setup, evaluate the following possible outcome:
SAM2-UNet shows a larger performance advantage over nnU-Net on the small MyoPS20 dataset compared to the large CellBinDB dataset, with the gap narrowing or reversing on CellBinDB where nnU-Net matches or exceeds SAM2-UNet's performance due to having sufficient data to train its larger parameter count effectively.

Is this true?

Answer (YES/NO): YES